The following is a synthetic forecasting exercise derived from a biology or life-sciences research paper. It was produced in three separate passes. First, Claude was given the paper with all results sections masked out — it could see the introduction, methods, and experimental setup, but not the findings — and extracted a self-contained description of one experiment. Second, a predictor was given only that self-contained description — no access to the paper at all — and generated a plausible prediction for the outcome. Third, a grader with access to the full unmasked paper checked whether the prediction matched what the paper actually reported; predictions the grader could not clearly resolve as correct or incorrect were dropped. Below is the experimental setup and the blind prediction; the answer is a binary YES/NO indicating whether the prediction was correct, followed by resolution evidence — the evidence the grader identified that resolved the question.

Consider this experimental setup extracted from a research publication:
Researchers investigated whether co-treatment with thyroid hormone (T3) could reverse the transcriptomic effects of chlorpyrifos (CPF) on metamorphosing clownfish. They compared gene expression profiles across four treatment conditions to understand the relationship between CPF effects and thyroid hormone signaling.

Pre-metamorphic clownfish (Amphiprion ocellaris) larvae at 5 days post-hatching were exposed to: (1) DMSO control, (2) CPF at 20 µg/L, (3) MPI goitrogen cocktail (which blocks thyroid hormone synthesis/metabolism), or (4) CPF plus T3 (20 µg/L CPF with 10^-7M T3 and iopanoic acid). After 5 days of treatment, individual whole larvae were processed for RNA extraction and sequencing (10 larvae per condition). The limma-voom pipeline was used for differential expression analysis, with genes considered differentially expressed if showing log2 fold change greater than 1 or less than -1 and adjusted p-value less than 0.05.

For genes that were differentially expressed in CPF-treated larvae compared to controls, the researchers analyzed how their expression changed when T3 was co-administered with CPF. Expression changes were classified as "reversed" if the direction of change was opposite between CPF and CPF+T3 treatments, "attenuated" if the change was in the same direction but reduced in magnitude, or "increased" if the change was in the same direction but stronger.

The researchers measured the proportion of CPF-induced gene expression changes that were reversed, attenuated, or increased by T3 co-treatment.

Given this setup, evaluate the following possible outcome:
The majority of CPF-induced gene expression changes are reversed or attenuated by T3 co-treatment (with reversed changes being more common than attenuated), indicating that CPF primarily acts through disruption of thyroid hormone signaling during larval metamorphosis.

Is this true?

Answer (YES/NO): NO